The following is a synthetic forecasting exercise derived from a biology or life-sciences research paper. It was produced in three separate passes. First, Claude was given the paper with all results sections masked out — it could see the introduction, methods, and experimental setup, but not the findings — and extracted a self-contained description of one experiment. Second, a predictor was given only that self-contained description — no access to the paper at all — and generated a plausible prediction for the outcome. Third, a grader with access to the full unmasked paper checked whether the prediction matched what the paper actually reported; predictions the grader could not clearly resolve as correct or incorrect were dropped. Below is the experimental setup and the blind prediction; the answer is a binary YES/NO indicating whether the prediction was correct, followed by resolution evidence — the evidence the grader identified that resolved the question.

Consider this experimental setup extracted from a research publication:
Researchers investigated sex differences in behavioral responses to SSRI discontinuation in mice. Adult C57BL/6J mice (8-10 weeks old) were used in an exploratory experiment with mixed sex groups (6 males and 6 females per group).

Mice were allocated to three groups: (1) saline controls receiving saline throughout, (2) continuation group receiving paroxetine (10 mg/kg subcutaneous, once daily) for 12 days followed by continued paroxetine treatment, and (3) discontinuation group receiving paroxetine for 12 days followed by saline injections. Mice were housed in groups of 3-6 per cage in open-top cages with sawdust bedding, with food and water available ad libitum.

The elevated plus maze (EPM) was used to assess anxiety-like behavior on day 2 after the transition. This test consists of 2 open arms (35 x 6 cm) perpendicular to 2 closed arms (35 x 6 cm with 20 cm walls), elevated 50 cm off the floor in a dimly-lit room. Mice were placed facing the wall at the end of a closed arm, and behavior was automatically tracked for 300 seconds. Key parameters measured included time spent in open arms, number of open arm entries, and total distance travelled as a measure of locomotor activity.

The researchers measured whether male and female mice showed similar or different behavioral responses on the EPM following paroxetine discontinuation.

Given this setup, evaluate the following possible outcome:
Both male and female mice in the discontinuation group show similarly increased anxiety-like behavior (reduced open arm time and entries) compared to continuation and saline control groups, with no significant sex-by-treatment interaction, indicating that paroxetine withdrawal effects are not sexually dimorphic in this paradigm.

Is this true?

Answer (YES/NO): NO